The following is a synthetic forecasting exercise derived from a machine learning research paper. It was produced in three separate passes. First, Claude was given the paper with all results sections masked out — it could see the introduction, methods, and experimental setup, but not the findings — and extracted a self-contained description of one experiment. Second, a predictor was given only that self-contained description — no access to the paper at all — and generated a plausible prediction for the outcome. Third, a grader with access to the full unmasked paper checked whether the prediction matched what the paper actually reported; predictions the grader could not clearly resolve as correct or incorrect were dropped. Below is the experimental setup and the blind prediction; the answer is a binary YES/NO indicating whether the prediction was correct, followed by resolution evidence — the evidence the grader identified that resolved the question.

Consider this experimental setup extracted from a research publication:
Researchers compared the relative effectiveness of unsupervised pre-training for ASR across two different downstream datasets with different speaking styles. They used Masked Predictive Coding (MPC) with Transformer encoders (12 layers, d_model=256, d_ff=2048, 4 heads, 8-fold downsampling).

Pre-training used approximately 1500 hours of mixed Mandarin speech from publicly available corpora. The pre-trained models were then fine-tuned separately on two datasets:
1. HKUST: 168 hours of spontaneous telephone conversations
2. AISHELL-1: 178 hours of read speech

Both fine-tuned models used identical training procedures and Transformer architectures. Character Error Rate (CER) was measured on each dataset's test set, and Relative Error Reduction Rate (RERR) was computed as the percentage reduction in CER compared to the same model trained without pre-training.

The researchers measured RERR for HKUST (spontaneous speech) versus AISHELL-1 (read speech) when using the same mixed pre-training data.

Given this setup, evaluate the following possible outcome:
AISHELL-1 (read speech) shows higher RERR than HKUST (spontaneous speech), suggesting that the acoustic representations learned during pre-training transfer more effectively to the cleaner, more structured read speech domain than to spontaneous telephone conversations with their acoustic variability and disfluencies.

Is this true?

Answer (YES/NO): YES